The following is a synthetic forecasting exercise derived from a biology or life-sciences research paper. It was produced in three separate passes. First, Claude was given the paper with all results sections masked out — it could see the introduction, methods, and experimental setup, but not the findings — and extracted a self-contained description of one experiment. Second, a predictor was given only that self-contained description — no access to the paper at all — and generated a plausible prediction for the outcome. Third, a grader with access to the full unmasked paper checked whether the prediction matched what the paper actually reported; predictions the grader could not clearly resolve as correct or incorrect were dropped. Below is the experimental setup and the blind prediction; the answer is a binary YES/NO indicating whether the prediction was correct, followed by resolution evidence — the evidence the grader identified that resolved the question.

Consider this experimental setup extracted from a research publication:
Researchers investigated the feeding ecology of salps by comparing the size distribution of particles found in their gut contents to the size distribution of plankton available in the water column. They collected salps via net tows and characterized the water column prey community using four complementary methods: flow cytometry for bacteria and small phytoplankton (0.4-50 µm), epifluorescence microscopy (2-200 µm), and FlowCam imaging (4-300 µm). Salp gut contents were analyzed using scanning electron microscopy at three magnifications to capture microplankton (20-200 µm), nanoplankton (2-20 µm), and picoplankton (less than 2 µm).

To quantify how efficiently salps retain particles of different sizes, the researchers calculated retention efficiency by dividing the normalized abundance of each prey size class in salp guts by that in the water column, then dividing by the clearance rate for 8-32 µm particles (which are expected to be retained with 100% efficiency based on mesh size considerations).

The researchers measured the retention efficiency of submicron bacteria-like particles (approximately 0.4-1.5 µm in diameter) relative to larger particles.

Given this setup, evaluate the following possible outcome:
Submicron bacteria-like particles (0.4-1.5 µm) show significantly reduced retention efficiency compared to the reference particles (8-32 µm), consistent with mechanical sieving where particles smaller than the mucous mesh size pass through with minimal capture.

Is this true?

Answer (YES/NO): YES